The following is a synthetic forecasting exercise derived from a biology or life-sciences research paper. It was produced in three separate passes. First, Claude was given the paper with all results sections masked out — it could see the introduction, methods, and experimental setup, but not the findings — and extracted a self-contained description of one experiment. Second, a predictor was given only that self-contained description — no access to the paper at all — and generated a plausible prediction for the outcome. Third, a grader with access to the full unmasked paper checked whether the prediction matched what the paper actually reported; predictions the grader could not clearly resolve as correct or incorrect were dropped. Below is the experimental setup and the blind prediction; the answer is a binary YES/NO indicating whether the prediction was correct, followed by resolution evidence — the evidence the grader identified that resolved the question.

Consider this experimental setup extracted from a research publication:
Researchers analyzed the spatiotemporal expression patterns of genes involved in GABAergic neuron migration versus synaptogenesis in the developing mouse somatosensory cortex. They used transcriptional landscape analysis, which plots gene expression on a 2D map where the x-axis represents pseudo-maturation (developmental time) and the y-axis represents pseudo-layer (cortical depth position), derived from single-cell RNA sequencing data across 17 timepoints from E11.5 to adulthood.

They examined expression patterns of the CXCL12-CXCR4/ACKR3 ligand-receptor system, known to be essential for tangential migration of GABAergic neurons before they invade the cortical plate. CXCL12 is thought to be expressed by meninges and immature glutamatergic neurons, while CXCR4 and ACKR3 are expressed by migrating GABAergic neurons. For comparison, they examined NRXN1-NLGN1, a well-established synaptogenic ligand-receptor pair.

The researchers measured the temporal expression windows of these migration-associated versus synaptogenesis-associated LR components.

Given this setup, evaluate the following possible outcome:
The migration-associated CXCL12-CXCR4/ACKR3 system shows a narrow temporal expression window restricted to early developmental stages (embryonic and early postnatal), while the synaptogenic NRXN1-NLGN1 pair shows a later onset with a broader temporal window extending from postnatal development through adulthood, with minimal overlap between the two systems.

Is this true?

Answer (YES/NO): NO